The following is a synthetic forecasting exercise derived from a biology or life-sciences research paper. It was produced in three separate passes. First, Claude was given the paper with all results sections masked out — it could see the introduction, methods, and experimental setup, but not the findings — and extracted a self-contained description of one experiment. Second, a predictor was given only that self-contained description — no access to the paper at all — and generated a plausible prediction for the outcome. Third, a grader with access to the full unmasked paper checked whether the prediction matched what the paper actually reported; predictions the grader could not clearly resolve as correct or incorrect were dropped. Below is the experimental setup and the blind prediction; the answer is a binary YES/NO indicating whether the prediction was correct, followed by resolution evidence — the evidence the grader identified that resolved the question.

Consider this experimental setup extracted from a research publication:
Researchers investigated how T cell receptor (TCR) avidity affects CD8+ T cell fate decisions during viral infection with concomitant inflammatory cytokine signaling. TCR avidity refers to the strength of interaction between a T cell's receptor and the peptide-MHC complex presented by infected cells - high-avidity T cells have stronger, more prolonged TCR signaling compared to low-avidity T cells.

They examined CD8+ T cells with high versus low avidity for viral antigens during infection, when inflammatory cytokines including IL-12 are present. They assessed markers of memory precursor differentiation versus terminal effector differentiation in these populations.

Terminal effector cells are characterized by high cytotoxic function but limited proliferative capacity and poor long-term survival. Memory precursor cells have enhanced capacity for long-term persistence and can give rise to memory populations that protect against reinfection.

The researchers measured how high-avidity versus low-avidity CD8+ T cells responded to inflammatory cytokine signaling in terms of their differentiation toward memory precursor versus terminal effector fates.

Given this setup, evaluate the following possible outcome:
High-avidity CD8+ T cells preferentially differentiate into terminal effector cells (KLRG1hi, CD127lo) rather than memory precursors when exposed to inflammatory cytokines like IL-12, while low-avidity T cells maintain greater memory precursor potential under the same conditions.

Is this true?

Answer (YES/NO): NO